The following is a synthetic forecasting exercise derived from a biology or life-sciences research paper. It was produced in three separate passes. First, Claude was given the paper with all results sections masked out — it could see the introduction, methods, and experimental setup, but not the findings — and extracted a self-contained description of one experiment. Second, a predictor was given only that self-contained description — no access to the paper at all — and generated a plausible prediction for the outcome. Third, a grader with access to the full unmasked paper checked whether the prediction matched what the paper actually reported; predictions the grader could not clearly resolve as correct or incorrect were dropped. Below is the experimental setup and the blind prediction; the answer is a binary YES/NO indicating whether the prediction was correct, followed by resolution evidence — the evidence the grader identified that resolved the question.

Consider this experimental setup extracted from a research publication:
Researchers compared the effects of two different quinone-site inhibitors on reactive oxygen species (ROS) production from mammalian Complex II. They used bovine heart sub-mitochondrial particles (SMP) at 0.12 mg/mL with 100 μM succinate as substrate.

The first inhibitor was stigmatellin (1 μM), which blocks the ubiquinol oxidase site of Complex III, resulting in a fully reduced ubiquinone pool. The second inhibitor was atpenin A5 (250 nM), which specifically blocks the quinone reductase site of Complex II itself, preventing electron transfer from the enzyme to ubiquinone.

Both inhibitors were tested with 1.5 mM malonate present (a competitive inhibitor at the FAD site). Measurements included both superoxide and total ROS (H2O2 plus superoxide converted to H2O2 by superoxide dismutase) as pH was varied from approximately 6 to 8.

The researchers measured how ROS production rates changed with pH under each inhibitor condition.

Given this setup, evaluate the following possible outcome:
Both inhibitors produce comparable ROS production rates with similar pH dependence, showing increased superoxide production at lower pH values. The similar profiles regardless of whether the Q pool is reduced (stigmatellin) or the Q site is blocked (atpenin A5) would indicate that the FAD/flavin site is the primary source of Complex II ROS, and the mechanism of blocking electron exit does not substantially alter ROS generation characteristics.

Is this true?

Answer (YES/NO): NO